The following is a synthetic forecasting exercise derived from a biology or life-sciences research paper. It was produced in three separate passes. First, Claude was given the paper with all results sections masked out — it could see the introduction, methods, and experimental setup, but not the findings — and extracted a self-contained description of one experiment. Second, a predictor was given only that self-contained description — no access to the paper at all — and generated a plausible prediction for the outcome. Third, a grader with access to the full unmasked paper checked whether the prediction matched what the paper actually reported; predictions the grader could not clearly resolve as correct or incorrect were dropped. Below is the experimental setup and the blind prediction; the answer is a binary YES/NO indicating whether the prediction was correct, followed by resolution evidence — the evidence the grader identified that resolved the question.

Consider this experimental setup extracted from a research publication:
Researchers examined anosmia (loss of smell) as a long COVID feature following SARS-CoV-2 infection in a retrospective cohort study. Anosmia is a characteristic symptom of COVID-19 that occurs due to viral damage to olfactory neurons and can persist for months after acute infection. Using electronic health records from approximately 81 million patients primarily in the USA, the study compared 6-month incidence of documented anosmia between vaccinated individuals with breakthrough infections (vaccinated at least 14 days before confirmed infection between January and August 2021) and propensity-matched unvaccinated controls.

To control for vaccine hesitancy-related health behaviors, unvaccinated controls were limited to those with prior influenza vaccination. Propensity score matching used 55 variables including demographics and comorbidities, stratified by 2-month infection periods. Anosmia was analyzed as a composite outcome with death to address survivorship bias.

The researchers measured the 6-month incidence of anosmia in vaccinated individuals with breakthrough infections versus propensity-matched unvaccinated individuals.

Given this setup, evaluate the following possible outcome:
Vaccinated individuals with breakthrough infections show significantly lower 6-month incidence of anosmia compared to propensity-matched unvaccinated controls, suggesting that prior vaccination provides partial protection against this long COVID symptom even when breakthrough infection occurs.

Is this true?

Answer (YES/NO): NO